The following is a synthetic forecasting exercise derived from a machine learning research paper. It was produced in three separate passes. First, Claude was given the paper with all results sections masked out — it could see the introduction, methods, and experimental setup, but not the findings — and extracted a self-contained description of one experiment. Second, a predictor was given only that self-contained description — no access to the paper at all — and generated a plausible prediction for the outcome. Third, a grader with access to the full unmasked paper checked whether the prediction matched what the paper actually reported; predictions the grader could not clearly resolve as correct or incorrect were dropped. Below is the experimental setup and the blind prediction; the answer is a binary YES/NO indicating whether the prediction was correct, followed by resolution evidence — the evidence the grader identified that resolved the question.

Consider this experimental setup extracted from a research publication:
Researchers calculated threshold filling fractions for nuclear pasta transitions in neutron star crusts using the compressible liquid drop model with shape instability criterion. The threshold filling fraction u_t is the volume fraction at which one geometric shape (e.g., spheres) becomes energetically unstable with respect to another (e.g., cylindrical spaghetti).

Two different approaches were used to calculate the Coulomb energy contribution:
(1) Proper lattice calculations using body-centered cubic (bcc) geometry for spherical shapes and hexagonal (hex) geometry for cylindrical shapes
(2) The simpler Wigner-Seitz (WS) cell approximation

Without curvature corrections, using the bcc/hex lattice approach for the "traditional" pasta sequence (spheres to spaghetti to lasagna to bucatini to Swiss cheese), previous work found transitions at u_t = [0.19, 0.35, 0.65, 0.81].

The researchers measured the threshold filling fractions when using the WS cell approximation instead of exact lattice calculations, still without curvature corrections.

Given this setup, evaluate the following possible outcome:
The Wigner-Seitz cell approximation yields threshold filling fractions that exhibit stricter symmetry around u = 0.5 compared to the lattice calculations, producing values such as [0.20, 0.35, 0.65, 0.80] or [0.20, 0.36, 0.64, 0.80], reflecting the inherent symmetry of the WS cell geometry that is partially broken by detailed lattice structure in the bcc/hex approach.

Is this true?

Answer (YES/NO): NO